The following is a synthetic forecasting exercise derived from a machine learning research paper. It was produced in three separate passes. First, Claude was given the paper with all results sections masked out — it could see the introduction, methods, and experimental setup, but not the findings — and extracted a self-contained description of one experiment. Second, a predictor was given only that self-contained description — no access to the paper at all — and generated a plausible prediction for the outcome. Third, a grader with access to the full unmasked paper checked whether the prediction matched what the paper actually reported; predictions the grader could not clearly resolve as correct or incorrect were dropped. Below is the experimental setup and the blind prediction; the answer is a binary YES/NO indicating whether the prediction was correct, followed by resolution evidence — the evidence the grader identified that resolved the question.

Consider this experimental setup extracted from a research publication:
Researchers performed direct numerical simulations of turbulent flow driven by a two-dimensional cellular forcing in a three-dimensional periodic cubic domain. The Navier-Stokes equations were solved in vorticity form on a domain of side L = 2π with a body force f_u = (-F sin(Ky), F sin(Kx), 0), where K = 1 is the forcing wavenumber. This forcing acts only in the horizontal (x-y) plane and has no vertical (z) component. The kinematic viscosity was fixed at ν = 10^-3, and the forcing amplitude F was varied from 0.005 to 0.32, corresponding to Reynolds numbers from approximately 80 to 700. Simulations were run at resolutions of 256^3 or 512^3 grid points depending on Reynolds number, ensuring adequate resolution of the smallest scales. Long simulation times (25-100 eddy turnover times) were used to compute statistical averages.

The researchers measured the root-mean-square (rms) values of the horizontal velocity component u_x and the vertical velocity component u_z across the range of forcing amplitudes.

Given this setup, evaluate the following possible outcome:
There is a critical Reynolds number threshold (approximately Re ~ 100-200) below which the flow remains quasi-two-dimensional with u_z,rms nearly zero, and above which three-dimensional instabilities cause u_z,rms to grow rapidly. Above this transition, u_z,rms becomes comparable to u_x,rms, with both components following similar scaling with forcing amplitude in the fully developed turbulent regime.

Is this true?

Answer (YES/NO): NO